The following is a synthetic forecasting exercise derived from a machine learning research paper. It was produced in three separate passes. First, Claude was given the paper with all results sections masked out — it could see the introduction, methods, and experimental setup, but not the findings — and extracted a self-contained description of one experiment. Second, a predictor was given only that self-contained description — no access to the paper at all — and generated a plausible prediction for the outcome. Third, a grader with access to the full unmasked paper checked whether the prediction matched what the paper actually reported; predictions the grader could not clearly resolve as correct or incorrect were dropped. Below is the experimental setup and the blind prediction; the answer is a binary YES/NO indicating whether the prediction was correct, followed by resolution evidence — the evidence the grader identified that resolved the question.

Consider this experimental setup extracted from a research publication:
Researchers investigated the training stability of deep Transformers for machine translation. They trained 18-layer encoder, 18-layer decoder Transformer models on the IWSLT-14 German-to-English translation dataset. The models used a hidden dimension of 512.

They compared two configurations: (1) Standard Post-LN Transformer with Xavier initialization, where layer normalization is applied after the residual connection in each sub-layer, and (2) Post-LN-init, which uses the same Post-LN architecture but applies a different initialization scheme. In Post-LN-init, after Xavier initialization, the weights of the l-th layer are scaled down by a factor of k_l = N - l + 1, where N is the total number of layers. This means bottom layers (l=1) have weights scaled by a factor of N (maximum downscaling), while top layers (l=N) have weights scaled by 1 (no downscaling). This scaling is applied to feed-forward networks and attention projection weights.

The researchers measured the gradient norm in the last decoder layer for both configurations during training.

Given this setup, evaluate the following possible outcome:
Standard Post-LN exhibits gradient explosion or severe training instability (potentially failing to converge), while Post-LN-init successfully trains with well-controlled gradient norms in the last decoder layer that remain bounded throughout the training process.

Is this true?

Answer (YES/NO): NO